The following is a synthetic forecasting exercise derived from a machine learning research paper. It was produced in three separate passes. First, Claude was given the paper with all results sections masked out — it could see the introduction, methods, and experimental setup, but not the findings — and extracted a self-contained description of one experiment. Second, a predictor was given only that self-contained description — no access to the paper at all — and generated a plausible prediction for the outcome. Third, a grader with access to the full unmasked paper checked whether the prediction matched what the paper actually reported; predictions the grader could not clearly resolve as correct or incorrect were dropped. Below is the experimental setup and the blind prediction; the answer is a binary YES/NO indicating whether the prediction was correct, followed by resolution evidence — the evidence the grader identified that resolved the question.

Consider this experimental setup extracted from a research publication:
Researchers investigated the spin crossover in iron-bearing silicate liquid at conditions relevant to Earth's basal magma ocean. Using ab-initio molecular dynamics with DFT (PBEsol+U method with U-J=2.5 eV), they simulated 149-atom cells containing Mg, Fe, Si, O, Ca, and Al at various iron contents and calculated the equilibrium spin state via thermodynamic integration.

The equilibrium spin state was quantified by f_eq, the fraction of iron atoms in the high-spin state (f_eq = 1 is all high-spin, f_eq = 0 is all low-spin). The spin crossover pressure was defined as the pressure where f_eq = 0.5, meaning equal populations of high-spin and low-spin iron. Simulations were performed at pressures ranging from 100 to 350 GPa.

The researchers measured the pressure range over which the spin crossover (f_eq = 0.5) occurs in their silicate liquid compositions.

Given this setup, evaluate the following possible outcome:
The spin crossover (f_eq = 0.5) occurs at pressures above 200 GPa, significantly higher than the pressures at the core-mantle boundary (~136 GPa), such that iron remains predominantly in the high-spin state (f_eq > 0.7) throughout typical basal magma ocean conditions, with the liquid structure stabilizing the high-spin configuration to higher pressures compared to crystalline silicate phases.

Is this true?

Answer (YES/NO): YES